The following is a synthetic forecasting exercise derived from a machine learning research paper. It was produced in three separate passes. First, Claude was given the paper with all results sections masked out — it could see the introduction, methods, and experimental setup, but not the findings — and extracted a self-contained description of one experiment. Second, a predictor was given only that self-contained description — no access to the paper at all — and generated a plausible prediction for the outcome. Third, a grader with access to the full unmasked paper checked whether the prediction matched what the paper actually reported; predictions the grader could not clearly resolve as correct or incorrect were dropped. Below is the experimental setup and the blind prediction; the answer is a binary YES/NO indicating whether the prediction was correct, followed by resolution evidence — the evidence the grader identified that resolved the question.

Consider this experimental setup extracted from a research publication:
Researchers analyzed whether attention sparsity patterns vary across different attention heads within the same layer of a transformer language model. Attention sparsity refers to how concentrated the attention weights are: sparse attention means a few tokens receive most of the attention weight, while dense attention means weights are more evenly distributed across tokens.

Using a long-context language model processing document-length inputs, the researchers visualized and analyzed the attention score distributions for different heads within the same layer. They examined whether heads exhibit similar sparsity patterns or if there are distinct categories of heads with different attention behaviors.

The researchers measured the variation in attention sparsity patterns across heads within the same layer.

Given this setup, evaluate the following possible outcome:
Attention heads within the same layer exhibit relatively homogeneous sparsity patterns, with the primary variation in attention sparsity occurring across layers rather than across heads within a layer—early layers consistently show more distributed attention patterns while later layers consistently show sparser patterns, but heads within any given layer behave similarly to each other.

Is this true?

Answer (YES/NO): NO